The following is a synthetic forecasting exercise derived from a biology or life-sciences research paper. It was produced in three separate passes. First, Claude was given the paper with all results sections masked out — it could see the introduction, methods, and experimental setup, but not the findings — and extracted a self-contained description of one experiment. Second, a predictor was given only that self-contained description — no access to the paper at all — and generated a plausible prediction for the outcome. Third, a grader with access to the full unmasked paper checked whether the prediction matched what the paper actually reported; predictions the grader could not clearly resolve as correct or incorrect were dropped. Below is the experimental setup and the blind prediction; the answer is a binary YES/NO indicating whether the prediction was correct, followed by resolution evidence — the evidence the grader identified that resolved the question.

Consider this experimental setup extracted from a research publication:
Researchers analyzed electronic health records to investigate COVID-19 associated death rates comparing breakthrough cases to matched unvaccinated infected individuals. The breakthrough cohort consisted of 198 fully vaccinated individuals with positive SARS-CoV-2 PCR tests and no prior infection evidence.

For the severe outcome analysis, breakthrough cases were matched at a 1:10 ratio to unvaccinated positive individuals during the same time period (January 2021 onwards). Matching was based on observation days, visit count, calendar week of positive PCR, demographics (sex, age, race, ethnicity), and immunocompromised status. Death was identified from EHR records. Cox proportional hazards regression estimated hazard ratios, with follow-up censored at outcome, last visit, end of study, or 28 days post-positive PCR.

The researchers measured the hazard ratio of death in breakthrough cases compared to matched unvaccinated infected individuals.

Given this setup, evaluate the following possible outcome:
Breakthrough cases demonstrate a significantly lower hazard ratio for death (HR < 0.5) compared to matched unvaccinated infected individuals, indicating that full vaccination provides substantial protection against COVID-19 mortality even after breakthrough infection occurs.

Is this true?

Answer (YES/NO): YES